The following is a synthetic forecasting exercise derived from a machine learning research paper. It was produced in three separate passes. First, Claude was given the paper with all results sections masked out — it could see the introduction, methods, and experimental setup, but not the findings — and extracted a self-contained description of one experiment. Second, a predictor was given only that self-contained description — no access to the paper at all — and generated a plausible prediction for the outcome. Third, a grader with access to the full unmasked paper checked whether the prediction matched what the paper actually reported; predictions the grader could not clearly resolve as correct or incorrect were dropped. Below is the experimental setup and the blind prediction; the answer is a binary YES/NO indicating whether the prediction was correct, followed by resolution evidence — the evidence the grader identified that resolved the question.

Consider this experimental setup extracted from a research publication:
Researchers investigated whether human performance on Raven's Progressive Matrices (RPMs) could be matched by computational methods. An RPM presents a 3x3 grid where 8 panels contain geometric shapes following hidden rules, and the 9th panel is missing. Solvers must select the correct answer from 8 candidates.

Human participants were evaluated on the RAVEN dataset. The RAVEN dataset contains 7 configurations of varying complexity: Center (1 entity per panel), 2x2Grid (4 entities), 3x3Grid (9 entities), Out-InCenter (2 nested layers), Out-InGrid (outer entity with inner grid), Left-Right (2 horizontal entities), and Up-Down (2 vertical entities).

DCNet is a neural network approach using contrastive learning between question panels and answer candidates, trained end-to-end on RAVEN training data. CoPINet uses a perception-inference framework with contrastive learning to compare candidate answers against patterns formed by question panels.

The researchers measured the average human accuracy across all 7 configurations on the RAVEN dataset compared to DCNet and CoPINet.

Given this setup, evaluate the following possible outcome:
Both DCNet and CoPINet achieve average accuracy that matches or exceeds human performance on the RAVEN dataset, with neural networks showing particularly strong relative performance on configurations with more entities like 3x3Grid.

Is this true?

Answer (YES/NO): NO